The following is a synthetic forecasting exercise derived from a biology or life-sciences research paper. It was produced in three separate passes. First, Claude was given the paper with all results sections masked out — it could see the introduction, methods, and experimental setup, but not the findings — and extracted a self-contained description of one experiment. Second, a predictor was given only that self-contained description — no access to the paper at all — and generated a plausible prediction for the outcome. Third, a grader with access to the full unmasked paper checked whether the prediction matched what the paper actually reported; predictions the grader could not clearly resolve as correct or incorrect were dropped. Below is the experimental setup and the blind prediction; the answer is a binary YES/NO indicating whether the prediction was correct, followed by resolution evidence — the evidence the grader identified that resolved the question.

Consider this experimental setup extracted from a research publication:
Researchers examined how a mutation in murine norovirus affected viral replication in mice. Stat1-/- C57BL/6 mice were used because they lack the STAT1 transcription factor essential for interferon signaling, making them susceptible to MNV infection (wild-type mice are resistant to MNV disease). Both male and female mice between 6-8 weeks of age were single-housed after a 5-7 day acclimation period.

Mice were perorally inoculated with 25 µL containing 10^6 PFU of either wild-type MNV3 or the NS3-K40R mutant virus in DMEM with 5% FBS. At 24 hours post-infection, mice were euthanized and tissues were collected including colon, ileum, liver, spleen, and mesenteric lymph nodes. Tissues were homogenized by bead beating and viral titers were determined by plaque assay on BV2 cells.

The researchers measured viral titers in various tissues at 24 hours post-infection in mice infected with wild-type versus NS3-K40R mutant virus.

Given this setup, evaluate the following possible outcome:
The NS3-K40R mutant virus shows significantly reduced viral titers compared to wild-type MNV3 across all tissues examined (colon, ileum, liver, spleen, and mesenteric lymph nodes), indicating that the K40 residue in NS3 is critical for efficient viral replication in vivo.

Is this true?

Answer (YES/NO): NO